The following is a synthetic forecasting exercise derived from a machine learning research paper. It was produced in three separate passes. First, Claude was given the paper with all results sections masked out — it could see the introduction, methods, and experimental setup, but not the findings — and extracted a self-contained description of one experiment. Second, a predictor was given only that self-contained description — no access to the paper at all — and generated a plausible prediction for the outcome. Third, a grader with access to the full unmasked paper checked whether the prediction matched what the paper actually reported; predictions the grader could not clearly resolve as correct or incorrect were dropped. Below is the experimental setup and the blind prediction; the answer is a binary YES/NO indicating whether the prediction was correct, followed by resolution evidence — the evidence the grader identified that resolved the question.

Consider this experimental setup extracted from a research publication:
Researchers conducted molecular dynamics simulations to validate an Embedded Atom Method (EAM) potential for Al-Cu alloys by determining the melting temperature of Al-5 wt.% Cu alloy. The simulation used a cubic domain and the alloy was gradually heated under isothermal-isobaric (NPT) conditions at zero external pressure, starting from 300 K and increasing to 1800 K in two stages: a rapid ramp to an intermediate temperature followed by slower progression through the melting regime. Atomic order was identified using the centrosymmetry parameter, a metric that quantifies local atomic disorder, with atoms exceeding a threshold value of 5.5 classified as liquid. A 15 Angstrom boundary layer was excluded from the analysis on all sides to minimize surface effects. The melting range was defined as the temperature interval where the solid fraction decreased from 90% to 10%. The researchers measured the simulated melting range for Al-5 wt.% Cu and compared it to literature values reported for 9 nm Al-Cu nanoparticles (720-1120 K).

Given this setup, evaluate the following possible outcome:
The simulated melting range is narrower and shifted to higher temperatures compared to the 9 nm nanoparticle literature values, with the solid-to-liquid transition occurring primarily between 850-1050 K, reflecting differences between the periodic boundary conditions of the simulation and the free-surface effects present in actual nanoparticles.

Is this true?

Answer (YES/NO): NO